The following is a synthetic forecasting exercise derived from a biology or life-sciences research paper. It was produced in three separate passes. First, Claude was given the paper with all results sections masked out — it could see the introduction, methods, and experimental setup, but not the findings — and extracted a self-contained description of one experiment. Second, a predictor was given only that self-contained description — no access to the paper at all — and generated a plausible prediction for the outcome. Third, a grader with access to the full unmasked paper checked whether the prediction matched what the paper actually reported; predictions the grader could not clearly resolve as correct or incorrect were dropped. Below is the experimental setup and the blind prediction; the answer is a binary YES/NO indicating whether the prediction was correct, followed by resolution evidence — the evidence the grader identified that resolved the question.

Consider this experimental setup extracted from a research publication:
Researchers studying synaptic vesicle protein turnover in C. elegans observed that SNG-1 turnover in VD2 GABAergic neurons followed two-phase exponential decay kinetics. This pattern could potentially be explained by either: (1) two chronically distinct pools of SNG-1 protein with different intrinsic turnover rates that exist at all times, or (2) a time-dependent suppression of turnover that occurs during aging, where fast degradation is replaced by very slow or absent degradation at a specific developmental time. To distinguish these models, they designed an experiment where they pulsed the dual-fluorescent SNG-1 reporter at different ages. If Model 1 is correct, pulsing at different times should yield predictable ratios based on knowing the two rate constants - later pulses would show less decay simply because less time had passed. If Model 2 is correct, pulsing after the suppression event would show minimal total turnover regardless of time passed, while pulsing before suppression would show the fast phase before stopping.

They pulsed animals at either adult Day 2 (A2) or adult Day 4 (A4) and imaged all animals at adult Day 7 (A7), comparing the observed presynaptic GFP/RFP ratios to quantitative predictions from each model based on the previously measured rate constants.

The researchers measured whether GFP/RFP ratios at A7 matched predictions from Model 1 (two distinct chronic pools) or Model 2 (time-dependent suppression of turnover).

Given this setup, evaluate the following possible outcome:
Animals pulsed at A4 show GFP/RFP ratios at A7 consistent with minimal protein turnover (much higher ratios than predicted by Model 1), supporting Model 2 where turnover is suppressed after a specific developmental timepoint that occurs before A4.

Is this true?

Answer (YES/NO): NO